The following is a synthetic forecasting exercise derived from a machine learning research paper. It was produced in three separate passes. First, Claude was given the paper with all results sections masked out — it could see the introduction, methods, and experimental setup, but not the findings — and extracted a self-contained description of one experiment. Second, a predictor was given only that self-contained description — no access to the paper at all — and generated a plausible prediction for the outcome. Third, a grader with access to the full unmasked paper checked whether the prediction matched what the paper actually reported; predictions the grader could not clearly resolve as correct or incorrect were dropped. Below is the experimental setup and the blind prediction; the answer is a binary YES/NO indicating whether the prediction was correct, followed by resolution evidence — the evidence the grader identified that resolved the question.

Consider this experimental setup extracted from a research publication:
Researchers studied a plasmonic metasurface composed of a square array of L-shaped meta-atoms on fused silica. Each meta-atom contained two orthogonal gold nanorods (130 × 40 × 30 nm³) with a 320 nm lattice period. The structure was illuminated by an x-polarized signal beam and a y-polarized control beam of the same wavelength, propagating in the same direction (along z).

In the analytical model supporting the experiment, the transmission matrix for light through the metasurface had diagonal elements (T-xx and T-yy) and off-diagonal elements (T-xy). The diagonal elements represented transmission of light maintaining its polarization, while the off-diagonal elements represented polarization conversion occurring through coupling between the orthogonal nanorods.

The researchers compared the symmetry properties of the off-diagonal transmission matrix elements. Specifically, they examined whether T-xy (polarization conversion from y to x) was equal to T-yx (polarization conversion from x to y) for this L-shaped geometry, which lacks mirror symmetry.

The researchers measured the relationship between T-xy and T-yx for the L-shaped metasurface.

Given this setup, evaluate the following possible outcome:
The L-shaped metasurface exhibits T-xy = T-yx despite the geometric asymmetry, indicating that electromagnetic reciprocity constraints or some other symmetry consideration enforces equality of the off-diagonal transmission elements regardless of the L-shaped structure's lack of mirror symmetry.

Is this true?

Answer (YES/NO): YES